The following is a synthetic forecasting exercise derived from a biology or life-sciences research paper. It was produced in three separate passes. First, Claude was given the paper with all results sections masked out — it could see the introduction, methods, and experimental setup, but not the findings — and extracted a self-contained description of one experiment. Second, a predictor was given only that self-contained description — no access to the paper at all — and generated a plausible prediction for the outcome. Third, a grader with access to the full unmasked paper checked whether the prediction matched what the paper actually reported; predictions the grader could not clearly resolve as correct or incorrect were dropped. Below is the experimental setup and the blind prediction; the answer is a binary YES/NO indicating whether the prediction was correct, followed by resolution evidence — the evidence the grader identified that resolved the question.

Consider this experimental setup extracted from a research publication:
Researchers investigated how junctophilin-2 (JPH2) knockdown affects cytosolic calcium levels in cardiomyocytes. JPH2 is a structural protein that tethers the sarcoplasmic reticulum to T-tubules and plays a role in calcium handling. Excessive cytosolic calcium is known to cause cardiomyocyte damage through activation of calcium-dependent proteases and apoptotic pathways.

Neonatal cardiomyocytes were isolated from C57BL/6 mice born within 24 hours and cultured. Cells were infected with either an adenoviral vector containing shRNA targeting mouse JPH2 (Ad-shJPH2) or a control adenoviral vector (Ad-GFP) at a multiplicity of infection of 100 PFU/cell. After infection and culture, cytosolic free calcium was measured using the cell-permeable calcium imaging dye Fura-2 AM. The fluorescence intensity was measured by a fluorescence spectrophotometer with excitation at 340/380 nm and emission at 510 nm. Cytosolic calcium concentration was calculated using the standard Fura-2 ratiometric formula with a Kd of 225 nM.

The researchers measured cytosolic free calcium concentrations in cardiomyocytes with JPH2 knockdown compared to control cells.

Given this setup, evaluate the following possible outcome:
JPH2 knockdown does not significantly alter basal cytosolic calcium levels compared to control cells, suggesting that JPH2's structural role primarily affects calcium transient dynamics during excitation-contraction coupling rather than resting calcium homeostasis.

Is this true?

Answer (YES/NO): NO